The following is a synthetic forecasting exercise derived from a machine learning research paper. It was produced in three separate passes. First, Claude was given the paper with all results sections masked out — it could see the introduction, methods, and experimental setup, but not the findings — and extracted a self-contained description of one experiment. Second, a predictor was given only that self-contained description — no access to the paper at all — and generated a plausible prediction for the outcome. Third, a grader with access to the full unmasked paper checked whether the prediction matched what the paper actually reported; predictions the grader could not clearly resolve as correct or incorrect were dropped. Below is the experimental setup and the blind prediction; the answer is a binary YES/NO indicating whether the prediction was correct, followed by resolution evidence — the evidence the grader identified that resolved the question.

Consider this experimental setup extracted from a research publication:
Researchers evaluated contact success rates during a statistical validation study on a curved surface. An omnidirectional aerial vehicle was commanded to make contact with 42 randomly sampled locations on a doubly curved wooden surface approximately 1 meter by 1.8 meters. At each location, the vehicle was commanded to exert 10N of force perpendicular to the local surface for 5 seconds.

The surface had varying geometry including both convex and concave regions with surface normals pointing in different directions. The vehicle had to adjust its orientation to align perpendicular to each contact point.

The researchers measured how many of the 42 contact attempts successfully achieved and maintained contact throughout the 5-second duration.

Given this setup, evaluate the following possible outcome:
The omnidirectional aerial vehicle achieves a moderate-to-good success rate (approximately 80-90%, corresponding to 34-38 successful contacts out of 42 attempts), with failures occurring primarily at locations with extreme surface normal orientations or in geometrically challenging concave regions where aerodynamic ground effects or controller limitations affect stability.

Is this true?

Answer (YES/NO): NO